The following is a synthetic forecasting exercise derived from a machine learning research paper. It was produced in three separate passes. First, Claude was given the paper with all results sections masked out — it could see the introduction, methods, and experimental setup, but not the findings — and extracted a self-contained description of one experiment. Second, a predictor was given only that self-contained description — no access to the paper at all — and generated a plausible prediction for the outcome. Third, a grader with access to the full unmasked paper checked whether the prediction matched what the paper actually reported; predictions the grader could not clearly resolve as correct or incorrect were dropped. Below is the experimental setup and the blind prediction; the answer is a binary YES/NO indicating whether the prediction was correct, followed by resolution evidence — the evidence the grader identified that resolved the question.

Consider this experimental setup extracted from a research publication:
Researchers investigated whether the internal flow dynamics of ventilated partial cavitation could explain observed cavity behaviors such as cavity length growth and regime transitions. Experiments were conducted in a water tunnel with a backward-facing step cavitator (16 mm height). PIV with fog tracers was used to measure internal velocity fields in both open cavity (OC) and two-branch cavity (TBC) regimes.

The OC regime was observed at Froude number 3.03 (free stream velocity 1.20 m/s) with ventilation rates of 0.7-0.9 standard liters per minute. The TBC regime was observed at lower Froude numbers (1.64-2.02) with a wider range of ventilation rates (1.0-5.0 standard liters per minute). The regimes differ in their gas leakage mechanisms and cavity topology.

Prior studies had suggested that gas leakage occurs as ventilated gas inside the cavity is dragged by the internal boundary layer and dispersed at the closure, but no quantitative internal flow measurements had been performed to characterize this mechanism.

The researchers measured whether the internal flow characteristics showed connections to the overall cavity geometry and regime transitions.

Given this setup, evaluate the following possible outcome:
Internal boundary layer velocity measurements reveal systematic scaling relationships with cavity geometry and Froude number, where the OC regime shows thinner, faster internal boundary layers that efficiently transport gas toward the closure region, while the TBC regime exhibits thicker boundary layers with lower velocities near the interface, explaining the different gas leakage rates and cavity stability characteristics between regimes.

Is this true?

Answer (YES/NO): NO